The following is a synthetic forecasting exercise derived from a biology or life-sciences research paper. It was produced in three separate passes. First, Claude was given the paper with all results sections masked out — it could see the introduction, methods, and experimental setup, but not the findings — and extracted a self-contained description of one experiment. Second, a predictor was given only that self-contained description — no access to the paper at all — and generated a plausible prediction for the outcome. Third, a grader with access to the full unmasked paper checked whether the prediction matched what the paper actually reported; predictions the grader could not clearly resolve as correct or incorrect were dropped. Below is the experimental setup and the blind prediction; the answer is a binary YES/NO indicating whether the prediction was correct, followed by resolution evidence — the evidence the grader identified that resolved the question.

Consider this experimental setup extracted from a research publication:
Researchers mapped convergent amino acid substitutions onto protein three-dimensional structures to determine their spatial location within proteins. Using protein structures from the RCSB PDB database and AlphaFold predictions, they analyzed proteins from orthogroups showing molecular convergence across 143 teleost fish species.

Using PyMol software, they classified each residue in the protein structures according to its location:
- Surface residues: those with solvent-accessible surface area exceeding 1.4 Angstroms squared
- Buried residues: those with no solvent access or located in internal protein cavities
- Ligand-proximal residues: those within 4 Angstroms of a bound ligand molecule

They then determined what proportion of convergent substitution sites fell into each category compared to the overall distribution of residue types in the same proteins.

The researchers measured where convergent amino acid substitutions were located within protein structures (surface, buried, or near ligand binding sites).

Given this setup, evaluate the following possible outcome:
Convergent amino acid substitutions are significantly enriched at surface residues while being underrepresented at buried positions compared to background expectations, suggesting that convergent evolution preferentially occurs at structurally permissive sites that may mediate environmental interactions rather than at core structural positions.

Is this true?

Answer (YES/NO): NO